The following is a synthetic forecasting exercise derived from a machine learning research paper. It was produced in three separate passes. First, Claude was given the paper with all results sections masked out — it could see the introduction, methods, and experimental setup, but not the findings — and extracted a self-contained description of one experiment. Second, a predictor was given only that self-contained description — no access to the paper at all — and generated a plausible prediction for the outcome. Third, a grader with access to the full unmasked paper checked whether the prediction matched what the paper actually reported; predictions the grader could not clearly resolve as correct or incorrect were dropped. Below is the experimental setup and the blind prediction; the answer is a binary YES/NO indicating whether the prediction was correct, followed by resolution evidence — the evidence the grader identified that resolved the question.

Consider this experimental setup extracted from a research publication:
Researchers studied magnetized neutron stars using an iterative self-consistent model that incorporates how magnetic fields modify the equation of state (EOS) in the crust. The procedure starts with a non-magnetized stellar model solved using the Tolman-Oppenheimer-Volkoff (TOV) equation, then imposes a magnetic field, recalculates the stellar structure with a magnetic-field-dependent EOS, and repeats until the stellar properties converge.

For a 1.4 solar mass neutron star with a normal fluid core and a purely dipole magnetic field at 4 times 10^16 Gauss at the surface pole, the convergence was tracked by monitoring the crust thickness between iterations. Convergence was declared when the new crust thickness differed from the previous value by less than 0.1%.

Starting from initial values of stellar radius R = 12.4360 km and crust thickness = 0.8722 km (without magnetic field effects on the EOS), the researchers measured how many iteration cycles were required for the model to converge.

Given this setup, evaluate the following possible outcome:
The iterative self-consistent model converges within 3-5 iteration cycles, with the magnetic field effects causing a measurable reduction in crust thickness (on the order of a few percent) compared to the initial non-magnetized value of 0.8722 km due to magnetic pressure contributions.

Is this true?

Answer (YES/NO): NO